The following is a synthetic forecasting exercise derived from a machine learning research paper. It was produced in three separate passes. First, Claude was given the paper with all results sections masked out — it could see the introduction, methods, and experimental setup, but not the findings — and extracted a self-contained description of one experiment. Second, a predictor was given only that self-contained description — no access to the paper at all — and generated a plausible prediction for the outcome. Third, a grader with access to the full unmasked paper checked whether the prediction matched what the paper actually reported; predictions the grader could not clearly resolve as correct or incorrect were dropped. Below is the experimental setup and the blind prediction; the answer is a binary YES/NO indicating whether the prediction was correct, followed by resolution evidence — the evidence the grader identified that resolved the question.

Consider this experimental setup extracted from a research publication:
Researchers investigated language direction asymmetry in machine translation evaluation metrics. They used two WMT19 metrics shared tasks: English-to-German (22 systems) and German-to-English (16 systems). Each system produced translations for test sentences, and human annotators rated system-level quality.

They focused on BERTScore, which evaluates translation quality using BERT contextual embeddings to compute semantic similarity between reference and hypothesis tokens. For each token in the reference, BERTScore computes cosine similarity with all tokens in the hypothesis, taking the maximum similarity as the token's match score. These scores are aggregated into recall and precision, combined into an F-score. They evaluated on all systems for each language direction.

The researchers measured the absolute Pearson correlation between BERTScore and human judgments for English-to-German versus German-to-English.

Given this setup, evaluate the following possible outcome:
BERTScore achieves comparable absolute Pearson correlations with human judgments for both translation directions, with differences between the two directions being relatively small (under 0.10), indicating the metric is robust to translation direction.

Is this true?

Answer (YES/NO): YES